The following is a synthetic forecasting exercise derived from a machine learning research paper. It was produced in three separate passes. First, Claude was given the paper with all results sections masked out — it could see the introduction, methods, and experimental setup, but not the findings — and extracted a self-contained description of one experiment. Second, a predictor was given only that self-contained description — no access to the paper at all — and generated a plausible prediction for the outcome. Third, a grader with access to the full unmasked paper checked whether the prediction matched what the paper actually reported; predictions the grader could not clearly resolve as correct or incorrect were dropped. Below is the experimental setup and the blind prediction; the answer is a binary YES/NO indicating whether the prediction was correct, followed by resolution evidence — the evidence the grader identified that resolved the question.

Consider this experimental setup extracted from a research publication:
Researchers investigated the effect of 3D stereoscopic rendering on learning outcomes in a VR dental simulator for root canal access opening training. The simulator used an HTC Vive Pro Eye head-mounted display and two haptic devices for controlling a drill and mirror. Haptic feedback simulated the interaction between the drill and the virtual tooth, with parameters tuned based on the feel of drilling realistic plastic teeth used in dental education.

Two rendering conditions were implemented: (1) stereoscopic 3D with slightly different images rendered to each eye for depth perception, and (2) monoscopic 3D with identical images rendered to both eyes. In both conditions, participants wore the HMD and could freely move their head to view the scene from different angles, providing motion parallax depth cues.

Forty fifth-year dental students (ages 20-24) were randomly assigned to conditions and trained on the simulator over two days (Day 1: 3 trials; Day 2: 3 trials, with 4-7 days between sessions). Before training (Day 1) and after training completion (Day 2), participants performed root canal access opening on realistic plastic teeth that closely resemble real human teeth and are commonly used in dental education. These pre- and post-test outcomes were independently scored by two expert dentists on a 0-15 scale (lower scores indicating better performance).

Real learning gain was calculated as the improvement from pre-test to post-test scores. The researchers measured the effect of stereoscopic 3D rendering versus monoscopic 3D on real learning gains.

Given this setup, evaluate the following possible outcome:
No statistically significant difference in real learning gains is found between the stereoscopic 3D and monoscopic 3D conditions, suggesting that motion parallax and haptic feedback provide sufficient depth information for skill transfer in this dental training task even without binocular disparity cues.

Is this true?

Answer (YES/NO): NO